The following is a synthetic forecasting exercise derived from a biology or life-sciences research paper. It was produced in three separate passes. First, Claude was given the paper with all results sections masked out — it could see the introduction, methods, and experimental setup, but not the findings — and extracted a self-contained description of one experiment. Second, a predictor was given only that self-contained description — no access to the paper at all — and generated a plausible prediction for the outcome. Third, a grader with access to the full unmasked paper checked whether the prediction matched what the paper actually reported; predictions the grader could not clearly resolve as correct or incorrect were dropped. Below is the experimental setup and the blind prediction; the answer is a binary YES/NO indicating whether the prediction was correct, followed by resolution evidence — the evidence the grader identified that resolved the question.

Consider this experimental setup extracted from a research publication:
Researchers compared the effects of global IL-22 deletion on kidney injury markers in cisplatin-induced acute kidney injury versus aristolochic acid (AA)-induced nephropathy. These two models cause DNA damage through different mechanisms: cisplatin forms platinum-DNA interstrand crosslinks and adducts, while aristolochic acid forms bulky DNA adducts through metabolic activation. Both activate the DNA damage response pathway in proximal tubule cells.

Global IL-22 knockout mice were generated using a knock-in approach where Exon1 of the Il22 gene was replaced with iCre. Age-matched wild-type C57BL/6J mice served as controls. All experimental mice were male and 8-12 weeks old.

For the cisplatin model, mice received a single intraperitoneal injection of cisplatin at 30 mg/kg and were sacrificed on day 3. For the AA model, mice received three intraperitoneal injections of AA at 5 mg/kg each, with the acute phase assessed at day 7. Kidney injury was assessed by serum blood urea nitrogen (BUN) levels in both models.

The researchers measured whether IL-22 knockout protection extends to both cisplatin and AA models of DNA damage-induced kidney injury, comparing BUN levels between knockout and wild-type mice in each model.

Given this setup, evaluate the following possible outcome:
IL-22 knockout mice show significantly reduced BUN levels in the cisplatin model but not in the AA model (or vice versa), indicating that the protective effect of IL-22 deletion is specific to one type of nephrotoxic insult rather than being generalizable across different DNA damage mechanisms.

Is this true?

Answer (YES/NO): NO